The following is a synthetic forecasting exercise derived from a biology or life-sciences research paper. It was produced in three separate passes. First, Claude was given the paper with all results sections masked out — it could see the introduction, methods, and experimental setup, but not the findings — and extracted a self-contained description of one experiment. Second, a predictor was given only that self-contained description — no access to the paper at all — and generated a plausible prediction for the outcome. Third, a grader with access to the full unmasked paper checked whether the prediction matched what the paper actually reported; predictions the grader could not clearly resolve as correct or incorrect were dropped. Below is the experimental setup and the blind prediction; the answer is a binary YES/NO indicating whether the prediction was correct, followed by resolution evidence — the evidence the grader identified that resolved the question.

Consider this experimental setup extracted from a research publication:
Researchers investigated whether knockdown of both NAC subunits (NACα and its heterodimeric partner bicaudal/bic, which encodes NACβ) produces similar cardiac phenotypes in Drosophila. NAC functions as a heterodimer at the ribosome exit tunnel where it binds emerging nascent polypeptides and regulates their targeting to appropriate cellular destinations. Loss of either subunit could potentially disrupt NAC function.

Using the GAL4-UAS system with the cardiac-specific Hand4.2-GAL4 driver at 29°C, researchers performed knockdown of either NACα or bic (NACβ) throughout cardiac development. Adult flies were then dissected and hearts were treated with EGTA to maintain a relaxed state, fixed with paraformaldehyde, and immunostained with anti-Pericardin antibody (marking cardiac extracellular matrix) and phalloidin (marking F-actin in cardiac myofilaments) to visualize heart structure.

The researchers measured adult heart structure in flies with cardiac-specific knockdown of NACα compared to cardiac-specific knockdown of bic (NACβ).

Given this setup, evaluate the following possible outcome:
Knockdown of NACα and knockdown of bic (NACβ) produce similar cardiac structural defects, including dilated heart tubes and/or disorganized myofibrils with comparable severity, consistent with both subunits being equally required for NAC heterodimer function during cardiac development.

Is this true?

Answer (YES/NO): NO